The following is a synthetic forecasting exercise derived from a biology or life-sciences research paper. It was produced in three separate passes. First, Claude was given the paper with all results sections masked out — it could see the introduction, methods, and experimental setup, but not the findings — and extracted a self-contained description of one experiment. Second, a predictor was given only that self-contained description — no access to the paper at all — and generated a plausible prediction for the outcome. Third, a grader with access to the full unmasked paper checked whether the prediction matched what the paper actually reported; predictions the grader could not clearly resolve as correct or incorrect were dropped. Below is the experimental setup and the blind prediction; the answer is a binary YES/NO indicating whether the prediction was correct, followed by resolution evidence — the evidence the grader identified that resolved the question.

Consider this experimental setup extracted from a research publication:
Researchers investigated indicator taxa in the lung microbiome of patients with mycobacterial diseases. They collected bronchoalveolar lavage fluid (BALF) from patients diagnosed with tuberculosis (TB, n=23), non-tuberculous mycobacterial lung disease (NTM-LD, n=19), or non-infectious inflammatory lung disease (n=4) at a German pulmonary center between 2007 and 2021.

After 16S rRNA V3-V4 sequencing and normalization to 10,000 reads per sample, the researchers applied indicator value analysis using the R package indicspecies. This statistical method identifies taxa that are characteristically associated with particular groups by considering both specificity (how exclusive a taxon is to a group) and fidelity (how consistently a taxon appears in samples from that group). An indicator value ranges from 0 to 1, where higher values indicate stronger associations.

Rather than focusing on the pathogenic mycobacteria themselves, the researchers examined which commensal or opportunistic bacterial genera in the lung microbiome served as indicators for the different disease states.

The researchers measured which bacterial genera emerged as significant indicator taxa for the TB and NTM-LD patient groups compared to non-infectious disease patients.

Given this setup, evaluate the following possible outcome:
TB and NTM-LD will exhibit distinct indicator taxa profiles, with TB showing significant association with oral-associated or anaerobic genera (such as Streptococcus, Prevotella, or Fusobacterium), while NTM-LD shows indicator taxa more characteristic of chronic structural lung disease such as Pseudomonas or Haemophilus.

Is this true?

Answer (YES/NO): NO